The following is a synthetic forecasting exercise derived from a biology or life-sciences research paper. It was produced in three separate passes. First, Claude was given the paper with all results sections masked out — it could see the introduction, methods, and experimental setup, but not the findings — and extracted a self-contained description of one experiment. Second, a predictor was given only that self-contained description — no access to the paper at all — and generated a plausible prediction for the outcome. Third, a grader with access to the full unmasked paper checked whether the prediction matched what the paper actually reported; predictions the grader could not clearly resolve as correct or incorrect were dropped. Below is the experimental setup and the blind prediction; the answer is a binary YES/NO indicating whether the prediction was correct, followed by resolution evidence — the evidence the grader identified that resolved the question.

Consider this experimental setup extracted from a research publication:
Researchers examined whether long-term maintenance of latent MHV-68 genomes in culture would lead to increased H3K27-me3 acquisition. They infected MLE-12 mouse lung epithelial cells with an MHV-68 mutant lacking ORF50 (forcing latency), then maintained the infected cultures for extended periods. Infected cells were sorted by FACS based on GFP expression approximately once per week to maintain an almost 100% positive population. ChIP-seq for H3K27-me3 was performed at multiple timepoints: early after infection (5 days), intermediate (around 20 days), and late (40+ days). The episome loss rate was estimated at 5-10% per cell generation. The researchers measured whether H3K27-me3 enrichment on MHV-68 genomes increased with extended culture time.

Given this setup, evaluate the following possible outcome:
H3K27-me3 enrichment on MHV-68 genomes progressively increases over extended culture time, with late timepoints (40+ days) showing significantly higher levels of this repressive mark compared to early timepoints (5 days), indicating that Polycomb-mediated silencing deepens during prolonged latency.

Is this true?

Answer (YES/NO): NO